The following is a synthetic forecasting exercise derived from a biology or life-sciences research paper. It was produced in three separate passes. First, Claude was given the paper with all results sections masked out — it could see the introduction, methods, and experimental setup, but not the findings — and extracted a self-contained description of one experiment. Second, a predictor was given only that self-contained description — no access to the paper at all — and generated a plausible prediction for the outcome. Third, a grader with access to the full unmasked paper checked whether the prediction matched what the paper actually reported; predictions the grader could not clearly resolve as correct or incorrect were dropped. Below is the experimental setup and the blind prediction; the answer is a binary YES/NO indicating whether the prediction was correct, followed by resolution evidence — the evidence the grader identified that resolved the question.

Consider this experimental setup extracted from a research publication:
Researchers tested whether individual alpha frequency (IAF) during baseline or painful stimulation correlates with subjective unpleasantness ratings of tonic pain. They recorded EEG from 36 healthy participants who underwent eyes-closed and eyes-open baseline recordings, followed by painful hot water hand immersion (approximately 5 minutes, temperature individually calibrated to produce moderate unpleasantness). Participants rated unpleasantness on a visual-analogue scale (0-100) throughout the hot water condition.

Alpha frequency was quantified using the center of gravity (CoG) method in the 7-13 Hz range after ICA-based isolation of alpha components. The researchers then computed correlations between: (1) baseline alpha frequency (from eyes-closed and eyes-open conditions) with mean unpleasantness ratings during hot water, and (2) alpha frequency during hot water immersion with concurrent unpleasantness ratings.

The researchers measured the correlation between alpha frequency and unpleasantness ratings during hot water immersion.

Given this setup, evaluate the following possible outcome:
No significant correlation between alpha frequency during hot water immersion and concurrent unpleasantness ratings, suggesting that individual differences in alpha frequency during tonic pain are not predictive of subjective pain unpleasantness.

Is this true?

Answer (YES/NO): YES